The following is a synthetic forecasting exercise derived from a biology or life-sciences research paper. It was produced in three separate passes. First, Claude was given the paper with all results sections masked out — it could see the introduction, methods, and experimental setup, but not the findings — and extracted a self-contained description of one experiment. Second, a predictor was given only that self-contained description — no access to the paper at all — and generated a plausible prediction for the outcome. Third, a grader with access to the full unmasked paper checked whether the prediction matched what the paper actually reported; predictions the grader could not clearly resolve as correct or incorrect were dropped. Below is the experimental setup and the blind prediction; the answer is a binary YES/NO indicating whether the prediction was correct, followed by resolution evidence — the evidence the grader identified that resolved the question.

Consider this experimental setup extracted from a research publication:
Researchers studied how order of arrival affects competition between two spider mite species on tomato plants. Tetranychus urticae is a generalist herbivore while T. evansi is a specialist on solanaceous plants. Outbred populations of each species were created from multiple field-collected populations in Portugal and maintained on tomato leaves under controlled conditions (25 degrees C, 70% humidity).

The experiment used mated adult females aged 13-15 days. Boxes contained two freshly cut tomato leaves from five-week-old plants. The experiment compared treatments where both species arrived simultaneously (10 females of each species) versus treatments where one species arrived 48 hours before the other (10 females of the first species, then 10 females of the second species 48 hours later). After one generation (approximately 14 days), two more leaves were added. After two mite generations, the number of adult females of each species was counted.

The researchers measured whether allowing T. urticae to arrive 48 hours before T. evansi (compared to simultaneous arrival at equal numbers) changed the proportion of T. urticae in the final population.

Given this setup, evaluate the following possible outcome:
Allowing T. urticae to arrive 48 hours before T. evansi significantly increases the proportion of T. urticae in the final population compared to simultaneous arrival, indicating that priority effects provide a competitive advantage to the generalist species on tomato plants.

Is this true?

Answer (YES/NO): YES